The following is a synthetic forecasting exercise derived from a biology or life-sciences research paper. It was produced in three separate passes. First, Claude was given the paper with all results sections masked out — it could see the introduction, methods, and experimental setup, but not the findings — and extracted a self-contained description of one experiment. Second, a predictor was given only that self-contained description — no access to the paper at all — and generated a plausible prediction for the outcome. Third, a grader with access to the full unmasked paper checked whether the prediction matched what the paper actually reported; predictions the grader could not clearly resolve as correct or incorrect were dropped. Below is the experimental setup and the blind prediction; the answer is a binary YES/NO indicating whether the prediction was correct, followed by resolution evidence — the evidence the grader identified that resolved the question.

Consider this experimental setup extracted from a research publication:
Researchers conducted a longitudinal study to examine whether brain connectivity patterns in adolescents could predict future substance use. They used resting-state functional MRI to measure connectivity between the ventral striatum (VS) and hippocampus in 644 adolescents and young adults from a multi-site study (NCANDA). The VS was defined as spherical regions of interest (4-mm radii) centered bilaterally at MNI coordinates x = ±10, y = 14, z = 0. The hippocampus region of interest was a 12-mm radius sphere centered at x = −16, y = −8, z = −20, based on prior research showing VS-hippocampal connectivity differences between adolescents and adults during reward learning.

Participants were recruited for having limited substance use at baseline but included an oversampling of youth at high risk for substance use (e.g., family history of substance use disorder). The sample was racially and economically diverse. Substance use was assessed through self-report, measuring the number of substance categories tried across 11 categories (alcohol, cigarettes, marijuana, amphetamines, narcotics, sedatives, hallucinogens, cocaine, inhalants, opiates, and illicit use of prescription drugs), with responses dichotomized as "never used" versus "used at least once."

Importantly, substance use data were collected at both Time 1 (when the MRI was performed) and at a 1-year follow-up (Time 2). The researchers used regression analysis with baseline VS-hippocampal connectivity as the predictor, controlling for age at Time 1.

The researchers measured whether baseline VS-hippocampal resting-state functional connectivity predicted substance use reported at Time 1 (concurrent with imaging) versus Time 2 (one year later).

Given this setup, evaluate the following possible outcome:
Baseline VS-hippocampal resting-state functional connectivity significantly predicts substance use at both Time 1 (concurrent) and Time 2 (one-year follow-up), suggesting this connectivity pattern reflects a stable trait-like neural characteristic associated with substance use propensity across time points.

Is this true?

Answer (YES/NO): NO